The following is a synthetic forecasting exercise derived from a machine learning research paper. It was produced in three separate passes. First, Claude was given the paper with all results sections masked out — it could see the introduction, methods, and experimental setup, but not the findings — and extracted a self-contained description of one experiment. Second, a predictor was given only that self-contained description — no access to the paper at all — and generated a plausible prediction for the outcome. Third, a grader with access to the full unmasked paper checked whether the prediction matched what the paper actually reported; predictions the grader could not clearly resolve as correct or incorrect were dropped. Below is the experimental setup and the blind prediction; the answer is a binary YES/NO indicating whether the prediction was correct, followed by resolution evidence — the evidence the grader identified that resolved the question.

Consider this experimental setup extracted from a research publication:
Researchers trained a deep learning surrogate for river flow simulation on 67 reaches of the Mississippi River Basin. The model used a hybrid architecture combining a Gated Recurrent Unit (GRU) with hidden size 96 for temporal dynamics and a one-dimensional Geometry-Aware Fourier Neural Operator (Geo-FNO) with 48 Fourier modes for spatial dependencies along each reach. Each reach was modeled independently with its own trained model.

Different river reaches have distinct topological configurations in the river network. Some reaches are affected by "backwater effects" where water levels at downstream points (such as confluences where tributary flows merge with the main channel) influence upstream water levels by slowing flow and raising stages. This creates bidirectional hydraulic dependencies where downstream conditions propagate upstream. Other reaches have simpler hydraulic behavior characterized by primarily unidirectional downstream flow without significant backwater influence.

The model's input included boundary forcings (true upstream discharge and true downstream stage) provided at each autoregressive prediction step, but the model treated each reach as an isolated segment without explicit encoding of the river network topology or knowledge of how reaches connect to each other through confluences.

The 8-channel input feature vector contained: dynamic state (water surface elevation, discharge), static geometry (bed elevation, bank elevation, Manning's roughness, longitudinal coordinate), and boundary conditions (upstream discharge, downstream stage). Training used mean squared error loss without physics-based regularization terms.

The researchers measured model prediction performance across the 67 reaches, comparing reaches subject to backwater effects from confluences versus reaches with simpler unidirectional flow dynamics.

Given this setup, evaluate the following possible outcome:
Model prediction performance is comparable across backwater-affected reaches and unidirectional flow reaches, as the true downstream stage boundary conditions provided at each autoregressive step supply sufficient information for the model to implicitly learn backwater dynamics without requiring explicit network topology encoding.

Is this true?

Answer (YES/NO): NO